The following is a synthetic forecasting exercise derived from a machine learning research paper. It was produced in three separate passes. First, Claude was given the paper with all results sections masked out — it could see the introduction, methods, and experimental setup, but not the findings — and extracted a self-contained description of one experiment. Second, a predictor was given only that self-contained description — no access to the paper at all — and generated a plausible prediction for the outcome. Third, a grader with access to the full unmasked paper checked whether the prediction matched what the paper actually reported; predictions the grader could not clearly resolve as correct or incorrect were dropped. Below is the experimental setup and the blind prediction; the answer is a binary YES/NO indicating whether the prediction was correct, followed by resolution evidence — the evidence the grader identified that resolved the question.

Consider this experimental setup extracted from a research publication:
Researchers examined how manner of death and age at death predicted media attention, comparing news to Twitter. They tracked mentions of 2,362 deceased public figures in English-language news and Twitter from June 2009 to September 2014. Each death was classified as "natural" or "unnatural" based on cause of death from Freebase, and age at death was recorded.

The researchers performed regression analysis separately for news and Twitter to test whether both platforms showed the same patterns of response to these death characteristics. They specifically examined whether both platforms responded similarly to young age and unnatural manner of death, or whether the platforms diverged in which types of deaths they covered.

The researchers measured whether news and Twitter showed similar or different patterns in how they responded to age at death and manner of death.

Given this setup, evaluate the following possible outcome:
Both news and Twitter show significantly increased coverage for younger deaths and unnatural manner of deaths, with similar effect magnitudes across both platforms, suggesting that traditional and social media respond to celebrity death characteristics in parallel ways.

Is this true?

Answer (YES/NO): NO